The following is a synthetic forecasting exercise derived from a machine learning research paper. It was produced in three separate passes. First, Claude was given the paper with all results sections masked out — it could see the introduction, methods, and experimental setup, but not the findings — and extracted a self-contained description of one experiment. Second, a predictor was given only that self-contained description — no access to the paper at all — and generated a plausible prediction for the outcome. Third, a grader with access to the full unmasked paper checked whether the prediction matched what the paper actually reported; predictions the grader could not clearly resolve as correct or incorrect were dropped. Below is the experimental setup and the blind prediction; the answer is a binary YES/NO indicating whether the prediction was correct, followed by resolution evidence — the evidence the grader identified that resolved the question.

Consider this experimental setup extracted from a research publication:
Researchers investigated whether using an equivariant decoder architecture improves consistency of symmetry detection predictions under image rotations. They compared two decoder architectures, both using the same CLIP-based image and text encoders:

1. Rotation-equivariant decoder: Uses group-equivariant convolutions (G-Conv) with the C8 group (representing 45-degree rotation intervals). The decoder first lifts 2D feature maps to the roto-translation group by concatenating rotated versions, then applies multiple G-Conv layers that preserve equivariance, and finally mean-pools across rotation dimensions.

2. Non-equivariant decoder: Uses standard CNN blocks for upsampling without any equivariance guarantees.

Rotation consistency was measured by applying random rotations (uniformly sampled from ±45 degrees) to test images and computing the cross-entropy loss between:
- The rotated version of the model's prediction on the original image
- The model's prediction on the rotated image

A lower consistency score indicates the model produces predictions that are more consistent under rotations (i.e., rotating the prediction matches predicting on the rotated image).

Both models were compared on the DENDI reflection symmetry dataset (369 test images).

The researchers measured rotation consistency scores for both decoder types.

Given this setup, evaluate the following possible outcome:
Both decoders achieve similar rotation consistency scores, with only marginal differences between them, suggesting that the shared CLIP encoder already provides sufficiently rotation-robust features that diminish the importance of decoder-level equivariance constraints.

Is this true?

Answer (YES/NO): NO